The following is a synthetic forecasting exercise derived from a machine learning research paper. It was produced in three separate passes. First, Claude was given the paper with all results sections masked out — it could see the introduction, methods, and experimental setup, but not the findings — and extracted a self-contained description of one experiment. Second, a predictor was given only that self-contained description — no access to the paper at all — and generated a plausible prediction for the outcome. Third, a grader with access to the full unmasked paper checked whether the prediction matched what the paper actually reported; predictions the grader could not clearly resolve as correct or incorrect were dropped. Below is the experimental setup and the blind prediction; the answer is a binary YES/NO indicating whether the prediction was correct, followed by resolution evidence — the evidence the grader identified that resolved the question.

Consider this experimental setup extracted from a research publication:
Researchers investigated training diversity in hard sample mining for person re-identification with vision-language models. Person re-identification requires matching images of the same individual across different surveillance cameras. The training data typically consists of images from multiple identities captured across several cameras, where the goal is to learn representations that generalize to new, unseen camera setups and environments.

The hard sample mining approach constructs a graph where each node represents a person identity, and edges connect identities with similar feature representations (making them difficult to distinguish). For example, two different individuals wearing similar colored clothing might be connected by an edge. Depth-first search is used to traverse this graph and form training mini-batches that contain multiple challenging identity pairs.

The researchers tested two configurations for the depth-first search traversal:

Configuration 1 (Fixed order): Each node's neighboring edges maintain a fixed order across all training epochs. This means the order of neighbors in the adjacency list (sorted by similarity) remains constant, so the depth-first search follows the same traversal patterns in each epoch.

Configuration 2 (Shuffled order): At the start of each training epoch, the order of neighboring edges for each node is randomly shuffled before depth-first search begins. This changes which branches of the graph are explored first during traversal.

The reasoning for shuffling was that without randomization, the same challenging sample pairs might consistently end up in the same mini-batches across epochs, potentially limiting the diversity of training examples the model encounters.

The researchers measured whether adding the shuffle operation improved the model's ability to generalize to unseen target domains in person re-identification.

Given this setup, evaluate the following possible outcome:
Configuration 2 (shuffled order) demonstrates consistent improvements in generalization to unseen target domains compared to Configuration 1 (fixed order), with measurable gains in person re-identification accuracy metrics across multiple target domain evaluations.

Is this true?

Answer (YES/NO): YES